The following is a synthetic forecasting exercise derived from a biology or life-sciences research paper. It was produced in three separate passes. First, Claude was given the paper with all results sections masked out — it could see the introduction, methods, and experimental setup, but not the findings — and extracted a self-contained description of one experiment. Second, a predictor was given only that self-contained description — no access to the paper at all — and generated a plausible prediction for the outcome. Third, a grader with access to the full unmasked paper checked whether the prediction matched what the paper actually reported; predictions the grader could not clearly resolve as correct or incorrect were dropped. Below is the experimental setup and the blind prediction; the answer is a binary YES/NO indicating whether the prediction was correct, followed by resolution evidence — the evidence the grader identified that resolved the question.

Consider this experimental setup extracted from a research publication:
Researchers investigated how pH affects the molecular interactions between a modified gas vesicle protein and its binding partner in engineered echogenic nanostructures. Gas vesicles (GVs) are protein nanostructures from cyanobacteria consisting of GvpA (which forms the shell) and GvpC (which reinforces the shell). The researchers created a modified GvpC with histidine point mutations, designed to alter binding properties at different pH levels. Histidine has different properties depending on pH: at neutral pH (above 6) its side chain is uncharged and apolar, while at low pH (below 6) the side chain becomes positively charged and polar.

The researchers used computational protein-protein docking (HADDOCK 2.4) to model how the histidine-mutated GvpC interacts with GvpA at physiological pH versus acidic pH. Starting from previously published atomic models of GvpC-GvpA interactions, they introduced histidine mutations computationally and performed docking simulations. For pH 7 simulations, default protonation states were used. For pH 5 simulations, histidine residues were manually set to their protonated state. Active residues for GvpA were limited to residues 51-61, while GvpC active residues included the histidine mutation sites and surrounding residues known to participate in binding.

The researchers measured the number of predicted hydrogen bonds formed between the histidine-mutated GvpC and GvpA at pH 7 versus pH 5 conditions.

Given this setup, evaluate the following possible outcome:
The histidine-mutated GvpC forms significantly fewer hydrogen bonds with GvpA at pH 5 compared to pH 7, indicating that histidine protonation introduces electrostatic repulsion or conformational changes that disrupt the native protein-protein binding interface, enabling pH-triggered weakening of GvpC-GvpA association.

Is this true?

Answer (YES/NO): NO